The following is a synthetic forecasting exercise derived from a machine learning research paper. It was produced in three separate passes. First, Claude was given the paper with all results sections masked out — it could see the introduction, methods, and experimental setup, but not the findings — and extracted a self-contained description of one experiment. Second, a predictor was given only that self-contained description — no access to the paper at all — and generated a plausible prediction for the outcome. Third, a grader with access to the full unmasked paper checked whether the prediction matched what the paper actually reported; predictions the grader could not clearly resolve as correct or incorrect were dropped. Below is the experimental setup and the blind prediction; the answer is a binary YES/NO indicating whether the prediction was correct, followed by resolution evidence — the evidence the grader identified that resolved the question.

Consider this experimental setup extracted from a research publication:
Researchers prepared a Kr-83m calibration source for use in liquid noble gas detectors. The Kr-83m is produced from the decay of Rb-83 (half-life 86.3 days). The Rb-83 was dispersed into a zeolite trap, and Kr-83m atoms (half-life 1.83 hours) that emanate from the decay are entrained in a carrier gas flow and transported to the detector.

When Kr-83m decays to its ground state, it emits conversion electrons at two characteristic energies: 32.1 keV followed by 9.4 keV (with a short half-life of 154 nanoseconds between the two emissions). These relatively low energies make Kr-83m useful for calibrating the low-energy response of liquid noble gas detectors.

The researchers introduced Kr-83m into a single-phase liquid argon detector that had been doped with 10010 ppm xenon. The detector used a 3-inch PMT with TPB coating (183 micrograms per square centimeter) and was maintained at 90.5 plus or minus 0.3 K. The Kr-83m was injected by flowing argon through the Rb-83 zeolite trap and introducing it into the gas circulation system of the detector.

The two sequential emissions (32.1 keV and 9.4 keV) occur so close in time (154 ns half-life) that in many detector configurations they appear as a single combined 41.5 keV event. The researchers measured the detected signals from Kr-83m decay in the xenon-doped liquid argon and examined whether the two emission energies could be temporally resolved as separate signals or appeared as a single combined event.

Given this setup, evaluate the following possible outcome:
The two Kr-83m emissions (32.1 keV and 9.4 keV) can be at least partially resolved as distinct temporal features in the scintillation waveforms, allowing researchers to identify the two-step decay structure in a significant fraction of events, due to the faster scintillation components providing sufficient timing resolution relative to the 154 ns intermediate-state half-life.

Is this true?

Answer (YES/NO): NO